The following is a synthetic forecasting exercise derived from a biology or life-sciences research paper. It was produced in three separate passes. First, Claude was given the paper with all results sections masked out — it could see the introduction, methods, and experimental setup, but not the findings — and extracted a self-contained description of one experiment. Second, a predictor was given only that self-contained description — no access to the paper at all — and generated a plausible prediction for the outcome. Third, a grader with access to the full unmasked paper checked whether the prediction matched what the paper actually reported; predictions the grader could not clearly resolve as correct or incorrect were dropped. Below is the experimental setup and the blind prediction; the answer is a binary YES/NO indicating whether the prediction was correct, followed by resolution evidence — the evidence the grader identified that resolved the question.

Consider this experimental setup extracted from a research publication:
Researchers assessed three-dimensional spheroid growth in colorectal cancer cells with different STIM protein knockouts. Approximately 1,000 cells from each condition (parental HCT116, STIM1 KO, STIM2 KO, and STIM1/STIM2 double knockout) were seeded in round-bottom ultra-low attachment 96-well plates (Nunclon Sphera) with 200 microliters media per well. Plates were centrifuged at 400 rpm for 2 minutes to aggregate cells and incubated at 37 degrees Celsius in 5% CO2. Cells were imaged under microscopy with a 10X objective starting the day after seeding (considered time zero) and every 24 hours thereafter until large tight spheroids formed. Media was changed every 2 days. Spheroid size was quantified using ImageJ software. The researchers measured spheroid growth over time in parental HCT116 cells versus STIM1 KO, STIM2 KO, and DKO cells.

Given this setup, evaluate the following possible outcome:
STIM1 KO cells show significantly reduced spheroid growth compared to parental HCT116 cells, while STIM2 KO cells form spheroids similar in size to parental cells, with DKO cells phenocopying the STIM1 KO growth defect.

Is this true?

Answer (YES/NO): NO